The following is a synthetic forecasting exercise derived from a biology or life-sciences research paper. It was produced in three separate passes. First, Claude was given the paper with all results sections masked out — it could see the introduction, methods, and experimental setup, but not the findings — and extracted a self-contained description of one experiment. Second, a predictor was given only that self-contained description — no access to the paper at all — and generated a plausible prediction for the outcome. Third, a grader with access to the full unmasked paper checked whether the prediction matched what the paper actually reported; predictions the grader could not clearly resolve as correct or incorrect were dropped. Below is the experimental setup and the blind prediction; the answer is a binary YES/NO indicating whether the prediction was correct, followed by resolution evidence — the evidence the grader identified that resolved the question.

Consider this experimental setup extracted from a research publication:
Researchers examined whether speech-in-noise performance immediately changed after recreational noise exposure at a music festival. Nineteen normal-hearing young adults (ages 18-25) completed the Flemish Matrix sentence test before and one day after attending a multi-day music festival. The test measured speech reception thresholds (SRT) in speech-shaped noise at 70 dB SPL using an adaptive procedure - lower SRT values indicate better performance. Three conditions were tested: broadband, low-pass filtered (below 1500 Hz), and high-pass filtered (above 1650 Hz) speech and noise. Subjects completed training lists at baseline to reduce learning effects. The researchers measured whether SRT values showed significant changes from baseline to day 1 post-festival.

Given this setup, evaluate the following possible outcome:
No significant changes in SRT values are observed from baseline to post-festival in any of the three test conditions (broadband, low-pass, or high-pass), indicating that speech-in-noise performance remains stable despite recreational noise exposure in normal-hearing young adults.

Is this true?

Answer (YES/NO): YES